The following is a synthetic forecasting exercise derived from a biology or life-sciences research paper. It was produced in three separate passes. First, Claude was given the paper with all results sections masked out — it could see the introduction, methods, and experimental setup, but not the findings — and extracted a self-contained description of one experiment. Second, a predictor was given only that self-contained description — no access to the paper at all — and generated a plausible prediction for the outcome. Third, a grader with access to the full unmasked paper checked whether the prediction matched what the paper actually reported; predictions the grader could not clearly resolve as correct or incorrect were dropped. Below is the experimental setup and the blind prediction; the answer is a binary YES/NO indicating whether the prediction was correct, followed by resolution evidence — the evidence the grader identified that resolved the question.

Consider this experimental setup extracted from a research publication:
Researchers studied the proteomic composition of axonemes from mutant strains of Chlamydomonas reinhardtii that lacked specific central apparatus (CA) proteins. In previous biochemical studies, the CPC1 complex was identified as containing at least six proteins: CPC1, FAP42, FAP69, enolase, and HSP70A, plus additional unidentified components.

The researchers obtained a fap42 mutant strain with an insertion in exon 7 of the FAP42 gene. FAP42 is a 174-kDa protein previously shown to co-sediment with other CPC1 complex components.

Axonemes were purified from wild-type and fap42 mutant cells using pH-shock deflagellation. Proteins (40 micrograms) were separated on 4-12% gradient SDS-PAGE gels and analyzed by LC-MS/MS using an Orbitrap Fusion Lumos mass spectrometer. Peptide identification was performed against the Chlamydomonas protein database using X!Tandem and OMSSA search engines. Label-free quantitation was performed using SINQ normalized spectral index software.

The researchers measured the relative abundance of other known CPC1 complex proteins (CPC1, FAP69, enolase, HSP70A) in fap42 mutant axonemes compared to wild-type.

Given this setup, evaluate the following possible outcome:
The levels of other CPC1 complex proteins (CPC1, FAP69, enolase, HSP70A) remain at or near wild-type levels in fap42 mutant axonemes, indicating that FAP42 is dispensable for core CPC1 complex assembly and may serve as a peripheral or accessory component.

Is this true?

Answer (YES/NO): NO